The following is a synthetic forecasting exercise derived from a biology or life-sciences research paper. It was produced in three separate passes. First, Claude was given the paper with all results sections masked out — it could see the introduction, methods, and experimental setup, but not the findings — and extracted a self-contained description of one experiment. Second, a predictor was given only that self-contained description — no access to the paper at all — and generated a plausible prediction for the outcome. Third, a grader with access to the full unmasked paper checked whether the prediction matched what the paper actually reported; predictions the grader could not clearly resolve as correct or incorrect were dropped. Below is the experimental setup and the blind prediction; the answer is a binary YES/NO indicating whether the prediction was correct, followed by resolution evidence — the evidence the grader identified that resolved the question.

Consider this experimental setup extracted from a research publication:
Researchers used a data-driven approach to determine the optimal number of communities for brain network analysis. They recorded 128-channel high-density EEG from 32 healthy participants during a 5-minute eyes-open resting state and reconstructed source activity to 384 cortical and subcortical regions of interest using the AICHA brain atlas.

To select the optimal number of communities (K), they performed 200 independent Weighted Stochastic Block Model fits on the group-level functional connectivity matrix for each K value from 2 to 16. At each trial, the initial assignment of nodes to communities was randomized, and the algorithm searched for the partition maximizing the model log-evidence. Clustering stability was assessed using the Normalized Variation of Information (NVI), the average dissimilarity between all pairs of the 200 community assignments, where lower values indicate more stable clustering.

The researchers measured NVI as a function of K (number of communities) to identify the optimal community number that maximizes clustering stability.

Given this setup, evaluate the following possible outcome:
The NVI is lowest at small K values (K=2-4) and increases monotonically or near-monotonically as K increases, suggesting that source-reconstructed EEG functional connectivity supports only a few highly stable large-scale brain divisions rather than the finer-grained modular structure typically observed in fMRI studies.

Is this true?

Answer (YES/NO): NO